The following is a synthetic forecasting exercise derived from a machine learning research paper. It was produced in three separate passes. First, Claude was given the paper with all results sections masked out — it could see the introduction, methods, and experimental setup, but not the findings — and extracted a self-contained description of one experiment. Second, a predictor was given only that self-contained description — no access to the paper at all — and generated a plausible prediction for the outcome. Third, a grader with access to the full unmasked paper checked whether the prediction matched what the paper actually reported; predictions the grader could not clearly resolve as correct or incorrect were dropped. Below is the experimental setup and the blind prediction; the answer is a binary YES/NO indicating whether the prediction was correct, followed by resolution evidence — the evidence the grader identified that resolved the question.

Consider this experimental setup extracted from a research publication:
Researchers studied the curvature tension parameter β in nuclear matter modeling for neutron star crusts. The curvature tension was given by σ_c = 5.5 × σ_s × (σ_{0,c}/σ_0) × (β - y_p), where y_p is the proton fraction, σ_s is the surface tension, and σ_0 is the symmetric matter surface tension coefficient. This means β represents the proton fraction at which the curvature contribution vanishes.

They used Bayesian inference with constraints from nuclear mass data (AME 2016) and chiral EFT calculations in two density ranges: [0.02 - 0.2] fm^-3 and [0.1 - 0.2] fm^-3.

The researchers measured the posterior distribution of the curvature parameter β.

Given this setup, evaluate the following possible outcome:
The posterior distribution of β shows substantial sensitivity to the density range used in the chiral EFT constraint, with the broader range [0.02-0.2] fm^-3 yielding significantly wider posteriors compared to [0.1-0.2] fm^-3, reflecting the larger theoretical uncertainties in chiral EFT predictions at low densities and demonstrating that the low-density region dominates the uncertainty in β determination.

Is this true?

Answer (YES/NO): NO